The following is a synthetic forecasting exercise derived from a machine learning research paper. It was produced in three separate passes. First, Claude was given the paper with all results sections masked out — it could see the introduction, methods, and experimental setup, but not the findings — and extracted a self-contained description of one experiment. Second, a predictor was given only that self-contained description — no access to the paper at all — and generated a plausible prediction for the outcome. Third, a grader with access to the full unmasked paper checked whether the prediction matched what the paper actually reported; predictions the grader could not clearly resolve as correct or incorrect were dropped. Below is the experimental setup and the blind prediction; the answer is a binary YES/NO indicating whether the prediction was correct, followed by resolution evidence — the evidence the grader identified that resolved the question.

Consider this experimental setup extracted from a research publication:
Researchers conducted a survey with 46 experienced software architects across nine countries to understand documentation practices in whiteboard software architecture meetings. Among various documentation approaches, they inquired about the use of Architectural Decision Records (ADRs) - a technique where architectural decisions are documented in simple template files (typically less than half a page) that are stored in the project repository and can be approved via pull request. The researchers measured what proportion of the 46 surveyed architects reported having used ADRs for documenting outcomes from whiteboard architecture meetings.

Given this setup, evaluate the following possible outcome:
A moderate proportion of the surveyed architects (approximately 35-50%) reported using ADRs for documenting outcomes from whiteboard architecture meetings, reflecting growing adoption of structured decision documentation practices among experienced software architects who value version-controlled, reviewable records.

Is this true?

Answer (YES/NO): NO